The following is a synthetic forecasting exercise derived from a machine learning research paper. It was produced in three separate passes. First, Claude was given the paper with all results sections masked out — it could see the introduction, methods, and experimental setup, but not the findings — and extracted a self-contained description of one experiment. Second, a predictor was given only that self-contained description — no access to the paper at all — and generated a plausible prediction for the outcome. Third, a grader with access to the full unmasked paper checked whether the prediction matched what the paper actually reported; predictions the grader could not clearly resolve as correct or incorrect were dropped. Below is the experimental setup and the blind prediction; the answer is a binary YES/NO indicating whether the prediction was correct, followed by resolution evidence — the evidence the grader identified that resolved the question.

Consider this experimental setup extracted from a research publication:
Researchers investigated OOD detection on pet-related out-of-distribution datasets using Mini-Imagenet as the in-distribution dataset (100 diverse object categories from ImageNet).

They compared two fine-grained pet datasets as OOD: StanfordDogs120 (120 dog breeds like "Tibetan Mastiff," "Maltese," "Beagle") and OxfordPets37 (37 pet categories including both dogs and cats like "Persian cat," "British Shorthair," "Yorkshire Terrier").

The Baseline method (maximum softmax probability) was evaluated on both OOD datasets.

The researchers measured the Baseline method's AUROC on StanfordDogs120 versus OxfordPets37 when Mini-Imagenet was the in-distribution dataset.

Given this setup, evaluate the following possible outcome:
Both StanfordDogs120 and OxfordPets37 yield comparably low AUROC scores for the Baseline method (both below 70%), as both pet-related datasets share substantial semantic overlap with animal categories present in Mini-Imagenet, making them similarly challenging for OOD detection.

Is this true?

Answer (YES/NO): NO